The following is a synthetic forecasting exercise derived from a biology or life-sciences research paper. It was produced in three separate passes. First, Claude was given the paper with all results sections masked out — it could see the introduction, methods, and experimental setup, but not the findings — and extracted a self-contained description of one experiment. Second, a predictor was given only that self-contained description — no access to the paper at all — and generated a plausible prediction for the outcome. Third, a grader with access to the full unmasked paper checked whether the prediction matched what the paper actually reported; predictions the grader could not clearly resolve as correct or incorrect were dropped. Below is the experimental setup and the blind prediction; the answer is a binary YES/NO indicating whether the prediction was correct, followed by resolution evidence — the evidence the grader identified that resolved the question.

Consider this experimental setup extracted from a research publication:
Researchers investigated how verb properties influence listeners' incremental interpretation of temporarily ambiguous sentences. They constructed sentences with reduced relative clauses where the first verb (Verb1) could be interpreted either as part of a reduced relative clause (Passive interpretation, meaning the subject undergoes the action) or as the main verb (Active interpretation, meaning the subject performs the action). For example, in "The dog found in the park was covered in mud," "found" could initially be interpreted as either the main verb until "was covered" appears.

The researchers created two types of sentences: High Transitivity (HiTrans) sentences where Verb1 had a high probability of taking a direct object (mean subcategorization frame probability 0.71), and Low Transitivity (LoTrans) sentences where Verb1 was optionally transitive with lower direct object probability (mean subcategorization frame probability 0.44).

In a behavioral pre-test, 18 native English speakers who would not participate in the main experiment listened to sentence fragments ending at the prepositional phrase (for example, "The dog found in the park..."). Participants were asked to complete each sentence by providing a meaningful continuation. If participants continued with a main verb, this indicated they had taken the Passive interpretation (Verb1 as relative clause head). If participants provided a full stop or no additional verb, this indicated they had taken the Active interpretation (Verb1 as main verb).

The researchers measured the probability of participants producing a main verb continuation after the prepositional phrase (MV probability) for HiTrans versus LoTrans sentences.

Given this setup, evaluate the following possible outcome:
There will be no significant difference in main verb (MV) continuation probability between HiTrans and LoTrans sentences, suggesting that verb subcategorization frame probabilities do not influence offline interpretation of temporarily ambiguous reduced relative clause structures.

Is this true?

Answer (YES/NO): NO